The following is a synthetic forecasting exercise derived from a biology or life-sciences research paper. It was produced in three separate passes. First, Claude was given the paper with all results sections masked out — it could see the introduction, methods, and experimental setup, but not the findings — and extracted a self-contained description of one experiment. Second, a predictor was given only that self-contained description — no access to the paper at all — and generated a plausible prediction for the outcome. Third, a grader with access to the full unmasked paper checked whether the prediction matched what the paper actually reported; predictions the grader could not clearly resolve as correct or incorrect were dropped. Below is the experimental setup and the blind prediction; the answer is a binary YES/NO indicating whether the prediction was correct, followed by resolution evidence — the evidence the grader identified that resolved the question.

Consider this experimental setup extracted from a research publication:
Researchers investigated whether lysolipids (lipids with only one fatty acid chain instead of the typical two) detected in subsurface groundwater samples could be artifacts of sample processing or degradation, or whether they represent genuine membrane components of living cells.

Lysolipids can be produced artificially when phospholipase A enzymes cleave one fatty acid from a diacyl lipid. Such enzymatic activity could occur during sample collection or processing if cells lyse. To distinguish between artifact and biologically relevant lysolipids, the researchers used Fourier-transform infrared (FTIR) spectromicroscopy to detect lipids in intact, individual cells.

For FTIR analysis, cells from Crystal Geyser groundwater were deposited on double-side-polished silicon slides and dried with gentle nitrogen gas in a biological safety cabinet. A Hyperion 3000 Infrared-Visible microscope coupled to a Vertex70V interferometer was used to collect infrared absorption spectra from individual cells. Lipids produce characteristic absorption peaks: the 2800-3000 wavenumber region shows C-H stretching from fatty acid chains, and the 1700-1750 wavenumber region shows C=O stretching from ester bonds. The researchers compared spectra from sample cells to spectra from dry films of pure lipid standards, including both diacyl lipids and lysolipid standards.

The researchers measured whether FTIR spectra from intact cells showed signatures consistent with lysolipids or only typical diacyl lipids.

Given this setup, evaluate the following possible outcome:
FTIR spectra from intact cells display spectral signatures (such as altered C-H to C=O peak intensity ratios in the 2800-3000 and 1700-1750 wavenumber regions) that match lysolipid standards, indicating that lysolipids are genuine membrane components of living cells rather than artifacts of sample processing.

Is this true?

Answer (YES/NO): YES